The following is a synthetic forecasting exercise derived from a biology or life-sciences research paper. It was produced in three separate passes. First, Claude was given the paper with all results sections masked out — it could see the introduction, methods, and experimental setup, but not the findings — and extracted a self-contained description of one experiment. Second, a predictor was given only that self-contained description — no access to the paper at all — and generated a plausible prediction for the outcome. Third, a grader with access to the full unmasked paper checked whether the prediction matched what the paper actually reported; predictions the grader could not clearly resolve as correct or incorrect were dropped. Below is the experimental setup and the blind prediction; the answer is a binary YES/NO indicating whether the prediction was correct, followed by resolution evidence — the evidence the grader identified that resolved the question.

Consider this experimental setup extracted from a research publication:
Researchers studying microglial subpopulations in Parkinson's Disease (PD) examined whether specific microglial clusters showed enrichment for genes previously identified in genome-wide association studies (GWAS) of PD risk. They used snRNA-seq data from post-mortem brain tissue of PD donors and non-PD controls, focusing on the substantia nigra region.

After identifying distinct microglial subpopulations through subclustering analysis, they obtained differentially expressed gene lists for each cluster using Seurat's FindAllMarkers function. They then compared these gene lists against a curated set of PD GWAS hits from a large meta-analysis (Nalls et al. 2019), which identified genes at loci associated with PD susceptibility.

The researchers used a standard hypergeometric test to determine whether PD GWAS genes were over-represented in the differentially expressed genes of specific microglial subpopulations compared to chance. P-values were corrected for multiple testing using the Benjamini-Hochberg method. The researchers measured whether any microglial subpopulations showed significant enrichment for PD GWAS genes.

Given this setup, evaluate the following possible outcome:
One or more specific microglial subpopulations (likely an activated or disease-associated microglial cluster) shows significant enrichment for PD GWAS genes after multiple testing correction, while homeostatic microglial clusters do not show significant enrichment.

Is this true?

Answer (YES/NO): NO